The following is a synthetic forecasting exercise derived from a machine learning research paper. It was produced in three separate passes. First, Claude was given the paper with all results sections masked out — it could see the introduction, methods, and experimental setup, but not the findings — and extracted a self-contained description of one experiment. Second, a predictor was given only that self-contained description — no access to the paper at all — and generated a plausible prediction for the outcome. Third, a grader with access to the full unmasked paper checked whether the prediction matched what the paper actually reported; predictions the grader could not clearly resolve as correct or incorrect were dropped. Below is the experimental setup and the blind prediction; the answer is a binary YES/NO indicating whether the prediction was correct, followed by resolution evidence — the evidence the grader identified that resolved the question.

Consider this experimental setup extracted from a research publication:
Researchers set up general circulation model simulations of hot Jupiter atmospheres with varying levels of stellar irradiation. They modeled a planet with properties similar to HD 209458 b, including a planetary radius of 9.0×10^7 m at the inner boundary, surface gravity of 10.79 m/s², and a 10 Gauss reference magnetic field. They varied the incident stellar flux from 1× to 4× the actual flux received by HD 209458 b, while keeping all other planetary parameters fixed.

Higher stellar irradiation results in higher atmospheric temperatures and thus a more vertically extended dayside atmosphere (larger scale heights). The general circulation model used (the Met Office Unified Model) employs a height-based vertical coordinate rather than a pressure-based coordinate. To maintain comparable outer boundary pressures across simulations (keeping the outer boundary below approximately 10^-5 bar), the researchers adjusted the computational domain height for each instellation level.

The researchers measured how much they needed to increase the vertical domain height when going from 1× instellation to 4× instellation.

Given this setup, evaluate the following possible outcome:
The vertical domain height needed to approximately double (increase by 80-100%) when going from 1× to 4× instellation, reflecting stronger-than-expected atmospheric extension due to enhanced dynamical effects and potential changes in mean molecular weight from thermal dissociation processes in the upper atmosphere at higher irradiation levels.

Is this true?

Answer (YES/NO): NO